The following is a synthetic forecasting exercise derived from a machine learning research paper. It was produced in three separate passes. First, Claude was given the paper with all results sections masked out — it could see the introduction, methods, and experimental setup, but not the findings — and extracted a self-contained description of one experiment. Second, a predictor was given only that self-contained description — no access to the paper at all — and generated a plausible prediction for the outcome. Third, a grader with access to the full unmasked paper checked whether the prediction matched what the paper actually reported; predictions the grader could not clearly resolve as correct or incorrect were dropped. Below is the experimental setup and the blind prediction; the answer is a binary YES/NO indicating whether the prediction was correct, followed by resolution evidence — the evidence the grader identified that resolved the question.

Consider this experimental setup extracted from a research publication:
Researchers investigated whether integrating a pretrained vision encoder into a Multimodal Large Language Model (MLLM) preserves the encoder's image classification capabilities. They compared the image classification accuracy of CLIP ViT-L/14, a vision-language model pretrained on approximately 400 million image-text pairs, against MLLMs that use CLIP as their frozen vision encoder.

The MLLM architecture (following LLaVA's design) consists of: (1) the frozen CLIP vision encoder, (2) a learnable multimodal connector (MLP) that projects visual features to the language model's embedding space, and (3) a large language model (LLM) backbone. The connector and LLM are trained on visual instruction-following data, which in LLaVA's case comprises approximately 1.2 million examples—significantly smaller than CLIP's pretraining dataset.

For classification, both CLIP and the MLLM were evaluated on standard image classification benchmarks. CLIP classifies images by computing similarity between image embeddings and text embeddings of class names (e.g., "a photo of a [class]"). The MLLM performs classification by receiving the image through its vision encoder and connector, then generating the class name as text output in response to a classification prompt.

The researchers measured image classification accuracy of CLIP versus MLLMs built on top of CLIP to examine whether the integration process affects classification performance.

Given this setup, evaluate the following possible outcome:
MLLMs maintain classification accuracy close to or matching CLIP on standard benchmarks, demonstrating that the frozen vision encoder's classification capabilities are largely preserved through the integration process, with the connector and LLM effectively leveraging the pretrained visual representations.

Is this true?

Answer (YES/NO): NO